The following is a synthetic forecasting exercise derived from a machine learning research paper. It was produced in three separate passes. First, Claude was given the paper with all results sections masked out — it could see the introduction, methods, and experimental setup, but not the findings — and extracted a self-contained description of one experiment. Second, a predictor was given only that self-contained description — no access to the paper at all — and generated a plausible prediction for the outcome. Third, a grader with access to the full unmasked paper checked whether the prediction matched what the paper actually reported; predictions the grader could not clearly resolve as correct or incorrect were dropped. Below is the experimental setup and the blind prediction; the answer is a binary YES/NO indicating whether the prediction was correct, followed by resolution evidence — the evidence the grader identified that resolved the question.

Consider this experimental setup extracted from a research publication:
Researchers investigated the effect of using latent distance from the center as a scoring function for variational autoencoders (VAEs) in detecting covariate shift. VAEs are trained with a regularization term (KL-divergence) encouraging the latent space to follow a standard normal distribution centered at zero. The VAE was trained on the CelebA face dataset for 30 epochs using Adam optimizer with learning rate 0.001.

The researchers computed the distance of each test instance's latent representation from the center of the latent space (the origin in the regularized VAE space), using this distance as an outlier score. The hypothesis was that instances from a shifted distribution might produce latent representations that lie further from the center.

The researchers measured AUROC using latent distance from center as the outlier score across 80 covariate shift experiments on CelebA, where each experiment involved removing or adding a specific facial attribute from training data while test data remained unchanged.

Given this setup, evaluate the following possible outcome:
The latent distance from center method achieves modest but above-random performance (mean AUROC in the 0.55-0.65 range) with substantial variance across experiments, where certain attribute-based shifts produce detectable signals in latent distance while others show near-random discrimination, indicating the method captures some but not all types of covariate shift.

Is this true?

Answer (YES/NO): NO